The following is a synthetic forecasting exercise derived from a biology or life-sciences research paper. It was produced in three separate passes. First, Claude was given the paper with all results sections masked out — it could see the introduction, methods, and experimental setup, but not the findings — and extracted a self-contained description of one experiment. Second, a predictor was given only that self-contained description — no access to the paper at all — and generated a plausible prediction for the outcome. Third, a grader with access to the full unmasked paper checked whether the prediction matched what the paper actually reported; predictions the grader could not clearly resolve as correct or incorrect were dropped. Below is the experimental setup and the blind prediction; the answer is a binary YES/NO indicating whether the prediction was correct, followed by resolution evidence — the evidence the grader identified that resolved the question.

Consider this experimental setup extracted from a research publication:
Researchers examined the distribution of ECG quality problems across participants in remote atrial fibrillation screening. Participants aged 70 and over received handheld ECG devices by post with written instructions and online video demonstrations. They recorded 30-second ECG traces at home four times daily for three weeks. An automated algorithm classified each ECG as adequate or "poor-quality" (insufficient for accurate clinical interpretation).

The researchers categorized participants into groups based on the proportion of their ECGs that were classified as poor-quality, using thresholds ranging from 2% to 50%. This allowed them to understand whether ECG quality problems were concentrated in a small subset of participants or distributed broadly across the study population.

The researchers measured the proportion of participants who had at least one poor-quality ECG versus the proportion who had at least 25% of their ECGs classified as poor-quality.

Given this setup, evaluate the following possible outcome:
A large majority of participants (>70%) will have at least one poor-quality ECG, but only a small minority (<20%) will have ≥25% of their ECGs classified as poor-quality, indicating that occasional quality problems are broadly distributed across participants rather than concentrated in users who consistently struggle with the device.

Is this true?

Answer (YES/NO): NO